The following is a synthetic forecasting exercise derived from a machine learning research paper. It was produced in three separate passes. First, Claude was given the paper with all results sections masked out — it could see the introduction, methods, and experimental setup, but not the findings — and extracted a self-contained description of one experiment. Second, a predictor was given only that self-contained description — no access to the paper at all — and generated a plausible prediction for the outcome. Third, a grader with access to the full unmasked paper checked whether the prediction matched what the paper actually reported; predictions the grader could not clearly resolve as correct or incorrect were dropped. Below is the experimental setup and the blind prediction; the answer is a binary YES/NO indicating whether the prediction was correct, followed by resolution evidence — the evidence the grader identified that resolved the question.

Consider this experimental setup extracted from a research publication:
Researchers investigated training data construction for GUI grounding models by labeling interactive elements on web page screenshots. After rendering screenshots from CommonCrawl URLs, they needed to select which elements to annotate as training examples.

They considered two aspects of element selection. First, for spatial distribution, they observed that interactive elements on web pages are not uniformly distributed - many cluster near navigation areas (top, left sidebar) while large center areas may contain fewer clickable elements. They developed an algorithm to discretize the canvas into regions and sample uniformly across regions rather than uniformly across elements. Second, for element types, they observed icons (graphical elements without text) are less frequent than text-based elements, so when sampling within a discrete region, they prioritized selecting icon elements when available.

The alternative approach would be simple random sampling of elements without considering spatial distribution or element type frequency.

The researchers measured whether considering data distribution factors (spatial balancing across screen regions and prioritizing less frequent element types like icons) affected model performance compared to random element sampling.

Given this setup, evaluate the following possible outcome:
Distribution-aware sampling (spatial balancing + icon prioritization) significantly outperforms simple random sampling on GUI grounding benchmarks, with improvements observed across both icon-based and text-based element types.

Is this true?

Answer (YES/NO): NO